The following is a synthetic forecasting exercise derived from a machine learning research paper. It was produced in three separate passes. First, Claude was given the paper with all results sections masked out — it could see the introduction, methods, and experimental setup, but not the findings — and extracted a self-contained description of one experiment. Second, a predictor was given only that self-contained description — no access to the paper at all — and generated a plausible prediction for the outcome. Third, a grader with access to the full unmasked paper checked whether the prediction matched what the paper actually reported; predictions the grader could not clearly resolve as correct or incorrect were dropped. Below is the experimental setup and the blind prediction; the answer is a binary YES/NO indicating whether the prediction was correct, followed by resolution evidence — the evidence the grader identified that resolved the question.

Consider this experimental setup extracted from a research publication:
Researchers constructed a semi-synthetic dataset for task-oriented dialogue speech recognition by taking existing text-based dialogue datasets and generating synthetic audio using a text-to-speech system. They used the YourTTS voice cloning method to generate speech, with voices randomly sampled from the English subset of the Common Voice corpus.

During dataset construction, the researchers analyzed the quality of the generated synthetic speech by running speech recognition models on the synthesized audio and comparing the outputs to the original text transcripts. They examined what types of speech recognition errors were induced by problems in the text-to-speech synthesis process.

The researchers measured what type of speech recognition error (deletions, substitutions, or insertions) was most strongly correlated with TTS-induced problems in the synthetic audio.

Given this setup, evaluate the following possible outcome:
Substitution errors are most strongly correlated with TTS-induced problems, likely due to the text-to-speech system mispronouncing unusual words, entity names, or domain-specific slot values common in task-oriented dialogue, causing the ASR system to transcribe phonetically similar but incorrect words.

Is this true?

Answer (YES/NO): NO